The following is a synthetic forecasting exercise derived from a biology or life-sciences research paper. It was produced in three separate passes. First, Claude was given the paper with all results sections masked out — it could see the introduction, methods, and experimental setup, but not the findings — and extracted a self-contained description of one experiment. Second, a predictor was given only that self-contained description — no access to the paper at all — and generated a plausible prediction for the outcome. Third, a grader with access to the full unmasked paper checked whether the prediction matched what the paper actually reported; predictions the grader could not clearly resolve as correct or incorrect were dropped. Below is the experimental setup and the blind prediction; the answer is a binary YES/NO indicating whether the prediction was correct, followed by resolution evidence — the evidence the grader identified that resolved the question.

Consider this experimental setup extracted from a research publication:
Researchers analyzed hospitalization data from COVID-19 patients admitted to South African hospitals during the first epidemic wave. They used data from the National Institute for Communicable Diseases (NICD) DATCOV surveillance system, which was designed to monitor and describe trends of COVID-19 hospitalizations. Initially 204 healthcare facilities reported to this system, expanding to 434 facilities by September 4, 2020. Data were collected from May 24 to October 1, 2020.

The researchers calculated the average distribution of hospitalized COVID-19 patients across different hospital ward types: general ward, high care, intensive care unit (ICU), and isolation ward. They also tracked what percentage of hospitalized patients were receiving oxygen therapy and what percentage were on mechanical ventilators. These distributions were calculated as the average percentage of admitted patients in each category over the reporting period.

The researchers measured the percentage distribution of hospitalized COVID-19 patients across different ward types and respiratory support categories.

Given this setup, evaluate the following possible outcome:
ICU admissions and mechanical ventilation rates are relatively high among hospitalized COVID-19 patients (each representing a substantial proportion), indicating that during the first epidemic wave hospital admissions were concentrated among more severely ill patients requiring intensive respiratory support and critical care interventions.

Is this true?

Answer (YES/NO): NO